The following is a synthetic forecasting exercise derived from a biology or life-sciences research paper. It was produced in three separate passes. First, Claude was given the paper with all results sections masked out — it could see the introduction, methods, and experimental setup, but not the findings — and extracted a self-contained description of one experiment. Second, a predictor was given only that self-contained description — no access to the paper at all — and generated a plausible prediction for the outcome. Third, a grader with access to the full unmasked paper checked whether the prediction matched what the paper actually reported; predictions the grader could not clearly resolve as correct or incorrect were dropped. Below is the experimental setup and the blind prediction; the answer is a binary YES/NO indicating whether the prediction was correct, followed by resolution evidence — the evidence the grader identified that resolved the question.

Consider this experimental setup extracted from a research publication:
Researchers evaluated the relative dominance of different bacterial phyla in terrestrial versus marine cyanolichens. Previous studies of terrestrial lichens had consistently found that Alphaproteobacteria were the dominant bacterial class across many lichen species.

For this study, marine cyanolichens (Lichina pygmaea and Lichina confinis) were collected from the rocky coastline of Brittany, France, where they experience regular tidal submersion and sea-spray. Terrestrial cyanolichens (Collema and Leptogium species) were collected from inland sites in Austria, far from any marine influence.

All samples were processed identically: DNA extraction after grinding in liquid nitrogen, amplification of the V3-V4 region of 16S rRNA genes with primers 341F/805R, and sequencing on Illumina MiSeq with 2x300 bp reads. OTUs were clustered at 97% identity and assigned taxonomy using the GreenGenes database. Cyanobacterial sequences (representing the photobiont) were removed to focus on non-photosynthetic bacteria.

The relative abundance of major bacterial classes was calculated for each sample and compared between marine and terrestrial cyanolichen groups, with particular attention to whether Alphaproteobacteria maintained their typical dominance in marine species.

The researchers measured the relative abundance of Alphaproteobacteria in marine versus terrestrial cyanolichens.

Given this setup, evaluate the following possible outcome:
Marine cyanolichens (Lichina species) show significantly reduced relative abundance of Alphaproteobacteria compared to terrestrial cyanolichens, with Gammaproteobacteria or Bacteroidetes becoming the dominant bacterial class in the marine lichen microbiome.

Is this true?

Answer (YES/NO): YES